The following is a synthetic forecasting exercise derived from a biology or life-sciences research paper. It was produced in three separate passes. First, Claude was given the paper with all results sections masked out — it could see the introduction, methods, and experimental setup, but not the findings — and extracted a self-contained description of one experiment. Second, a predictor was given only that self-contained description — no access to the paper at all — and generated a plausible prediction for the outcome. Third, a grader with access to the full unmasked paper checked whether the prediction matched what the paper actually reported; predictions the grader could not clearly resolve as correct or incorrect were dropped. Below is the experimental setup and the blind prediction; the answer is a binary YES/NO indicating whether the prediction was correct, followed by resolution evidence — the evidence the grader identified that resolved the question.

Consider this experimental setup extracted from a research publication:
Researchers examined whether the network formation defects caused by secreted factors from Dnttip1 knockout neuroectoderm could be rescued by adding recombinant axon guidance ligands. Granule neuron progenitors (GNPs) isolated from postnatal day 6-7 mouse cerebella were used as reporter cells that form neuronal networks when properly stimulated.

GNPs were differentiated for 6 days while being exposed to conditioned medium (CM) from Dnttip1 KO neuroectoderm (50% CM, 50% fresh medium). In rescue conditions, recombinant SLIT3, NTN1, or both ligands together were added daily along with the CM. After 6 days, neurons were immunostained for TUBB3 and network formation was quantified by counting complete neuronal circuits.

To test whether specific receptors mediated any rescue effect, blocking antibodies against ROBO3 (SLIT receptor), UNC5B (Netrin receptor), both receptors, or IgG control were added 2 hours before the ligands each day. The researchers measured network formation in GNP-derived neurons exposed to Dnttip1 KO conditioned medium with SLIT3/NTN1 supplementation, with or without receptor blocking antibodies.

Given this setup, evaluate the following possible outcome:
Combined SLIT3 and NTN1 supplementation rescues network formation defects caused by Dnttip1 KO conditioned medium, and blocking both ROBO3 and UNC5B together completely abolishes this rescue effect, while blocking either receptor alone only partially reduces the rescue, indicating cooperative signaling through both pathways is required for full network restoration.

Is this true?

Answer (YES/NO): NO